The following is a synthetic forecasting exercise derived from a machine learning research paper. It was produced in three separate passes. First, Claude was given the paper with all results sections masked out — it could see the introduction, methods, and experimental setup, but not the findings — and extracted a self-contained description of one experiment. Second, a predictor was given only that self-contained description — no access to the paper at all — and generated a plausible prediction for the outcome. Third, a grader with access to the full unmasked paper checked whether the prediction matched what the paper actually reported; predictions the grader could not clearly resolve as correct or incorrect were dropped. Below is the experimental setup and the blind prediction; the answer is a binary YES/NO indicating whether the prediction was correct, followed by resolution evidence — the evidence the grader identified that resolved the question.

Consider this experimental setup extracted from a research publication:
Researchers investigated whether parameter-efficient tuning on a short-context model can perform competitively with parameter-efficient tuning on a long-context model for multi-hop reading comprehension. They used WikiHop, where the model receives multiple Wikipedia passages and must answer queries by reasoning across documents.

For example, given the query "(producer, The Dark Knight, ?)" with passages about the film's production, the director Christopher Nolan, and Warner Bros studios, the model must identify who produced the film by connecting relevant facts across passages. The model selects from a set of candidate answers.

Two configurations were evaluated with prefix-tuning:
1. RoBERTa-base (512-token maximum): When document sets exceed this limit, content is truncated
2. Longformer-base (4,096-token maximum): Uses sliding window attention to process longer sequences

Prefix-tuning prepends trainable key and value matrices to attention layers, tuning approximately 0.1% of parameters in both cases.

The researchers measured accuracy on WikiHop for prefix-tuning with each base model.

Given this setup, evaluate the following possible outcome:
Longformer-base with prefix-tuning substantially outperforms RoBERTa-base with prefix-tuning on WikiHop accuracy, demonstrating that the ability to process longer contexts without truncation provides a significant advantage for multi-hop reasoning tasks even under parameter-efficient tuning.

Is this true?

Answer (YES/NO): YES